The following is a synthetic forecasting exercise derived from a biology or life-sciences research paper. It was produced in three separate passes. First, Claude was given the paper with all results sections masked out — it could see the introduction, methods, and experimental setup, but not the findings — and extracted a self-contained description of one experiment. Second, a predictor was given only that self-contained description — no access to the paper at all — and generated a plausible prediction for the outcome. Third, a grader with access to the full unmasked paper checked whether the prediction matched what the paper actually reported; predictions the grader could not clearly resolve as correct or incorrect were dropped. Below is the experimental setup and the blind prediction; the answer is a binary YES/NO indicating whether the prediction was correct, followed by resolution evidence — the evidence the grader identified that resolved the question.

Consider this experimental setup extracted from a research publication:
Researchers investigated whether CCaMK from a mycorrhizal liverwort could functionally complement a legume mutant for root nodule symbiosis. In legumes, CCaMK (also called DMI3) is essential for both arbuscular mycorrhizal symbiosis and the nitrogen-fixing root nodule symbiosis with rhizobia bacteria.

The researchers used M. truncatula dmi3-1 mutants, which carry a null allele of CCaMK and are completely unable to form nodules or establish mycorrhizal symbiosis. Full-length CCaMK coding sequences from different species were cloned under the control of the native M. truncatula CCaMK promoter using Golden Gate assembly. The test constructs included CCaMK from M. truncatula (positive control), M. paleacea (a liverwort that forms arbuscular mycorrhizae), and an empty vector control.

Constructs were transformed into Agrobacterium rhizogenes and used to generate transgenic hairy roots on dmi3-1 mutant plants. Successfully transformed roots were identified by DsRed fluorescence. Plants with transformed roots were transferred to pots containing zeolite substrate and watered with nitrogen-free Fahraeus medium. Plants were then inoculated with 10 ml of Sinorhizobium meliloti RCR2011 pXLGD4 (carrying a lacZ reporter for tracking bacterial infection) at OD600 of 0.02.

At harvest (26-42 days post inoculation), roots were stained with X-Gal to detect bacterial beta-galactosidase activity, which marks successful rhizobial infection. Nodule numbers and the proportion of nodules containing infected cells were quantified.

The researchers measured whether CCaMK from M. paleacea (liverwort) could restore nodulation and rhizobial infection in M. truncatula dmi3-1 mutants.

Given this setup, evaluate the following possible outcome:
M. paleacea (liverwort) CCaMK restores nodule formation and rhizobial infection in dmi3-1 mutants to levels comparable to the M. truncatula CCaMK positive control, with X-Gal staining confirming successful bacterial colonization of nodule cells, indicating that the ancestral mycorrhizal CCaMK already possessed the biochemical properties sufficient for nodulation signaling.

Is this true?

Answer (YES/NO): NO